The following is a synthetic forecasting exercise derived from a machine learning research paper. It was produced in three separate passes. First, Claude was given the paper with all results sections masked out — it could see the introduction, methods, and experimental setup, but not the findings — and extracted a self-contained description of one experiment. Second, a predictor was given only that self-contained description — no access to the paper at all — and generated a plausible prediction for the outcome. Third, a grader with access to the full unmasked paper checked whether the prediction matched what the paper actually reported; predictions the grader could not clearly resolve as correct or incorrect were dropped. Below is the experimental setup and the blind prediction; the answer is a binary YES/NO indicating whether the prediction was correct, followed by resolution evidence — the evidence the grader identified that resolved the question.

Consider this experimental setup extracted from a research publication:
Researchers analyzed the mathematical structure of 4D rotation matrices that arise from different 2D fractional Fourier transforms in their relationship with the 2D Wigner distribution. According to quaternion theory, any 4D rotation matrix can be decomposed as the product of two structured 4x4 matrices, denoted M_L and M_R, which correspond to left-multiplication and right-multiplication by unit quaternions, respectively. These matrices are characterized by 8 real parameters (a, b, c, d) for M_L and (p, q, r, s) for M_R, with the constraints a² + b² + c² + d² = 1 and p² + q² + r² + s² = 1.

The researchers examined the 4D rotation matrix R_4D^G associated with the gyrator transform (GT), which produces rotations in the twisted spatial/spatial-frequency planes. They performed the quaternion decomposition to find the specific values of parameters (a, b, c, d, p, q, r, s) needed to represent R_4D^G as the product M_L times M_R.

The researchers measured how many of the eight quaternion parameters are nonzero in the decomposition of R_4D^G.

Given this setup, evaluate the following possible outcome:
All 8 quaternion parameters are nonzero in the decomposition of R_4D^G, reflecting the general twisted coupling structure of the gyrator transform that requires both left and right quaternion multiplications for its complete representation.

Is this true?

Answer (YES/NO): NO